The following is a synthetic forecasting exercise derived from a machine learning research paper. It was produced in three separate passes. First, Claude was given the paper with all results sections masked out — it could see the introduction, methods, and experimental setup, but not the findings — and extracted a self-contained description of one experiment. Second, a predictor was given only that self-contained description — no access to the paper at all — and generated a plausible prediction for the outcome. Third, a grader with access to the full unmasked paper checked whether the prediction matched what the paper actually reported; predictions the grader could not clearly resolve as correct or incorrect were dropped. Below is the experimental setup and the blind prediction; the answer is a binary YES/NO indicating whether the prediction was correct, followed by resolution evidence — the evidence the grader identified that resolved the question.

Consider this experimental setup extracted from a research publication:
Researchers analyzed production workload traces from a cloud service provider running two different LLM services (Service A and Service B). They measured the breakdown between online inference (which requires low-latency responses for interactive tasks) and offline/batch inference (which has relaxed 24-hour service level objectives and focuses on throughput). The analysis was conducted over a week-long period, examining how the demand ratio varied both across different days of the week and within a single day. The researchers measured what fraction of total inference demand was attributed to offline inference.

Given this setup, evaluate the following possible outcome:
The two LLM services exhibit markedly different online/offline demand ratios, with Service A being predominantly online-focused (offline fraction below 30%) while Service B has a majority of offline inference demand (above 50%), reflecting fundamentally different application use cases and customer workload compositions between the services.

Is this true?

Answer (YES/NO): NO